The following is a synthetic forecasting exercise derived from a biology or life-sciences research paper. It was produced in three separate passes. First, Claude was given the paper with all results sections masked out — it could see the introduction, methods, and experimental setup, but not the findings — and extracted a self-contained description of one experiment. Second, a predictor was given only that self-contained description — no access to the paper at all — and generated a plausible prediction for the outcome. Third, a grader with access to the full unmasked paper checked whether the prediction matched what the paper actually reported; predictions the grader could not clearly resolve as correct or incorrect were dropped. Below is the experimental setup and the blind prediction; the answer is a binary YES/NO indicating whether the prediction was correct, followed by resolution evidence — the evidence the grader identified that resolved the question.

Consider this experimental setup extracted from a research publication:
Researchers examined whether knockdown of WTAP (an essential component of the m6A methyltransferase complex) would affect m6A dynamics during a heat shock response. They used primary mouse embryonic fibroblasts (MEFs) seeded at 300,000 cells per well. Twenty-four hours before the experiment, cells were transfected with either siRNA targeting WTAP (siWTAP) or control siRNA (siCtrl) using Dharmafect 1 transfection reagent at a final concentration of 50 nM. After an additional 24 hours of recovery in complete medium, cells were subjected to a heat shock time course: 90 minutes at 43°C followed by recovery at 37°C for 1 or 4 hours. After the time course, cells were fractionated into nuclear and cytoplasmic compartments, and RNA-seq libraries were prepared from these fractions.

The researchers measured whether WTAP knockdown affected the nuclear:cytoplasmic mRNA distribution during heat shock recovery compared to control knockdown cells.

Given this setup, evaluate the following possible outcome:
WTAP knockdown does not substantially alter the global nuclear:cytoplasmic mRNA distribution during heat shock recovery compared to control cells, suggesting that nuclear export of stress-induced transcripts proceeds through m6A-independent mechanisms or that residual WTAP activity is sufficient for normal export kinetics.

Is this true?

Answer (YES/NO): YES